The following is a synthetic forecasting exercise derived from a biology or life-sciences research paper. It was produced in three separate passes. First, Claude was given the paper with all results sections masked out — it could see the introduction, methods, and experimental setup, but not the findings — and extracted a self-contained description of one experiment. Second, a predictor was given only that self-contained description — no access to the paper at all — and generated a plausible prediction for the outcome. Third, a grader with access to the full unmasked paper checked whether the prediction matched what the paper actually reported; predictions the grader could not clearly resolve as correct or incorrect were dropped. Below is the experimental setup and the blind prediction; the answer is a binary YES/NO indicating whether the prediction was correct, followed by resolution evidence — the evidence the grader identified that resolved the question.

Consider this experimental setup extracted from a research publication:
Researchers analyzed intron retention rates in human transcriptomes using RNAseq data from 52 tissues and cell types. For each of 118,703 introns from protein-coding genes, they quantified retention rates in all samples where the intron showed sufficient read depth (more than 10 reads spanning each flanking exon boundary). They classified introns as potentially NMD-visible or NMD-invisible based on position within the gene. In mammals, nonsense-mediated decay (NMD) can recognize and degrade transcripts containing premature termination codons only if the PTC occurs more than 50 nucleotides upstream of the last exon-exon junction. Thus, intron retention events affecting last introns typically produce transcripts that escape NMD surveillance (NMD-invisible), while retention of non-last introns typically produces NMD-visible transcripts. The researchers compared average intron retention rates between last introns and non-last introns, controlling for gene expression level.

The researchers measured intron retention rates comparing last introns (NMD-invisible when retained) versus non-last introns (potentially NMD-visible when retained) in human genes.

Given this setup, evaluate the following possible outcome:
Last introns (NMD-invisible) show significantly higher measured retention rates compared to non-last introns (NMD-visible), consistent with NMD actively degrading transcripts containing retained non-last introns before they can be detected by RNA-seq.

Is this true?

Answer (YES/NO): NO